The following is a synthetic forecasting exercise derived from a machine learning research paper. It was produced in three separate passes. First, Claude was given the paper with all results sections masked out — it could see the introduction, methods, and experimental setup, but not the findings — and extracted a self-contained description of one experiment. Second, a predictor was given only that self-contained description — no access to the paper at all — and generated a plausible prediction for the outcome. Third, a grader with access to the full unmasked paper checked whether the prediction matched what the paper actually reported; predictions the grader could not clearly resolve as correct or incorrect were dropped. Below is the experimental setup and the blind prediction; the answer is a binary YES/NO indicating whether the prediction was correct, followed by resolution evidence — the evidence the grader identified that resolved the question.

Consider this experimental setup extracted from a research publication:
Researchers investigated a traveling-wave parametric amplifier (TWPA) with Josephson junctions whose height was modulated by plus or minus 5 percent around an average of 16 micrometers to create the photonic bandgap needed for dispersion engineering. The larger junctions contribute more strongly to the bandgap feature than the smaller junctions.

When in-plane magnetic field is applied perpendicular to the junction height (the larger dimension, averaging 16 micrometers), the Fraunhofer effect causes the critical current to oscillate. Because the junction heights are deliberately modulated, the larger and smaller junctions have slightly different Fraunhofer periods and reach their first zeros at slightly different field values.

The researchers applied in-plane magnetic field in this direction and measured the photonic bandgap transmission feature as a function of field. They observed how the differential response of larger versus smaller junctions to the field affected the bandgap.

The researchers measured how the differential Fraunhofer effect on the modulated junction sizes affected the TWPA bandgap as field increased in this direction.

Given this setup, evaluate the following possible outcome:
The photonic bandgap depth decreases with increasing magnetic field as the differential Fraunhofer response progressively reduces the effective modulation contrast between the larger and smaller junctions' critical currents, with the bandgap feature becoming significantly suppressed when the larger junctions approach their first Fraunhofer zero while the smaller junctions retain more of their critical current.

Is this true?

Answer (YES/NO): NO